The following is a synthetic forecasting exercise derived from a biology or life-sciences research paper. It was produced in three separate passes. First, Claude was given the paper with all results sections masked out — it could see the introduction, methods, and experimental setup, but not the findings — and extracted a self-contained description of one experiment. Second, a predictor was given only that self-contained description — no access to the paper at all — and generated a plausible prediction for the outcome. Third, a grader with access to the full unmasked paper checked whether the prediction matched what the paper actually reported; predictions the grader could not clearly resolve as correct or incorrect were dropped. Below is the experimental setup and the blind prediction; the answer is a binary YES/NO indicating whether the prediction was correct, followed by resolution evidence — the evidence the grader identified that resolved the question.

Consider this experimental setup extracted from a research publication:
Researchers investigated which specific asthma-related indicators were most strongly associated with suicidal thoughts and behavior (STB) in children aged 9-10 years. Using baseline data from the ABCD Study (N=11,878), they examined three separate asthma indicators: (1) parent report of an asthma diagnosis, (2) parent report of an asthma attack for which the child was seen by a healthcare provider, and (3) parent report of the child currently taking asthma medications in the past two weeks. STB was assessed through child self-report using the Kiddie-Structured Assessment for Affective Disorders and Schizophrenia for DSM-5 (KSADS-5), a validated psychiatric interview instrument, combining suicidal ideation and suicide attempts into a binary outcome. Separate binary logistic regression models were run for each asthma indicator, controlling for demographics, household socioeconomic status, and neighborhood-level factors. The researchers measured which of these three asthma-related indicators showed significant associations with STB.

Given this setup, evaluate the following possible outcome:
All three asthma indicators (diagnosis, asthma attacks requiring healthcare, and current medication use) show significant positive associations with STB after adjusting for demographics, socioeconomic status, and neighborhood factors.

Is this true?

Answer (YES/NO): NO